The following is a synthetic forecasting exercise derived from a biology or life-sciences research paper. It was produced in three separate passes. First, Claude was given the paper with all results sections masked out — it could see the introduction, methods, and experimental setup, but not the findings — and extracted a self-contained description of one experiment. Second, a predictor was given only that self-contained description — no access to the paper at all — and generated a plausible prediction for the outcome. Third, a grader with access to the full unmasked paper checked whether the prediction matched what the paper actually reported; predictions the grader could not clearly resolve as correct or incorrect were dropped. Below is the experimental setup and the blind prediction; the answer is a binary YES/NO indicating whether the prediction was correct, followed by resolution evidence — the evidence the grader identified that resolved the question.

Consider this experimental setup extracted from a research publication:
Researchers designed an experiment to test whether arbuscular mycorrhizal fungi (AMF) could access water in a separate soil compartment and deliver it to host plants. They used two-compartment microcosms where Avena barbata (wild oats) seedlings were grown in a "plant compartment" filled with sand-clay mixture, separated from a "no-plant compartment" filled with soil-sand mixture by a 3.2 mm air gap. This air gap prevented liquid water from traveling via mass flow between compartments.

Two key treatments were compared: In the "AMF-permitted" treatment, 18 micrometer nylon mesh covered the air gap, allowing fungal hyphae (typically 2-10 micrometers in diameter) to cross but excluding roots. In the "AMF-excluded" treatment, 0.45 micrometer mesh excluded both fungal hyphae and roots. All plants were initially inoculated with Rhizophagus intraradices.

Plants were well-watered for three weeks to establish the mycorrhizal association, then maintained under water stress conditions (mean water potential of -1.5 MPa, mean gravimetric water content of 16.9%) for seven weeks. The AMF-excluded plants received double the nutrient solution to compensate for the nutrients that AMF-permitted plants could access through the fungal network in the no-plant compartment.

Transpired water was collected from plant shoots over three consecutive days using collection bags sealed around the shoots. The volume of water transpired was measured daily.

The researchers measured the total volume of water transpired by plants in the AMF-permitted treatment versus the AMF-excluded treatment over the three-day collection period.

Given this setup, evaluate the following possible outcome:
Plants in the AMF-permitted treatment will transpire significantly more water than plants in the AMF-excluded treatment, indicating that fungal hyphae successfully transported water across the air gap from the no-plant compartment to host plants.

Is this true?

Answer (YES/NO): YES